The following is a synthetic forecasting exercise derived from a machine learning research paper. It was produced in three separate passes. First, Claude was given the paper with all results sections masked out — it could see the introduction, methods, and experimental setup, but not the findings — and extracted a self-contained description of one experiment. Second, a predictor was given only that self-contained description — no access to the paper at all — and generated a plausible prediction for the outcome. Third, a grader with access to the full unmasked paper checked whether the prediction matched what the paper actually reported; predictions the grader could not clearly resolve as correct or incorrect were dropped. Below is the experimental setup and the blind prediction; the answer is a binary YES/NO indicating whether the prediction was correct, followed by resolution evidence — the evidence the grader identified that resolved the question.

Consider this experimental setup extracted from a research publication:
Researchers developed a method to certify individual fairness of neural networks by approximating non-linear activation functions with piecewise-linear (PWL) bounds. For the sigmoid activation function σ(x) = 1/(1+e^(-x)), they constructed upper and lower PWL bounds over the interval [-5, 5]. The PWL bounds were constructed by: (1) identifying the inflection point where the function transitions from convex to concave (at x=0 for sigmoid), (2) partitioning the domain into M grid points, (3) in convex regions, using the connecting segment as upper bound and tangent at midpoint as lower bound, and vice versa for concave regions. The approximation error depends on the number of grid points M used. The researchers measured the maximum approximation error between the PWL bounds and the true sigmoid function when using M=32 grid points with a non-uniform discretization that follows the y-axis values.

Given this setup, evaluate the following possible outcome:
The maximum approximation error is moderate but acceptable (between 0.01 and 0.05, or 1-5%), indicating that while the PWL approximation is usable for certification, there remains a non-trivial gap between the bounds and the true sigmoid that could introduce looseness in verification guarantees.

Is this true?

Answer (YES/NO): NO